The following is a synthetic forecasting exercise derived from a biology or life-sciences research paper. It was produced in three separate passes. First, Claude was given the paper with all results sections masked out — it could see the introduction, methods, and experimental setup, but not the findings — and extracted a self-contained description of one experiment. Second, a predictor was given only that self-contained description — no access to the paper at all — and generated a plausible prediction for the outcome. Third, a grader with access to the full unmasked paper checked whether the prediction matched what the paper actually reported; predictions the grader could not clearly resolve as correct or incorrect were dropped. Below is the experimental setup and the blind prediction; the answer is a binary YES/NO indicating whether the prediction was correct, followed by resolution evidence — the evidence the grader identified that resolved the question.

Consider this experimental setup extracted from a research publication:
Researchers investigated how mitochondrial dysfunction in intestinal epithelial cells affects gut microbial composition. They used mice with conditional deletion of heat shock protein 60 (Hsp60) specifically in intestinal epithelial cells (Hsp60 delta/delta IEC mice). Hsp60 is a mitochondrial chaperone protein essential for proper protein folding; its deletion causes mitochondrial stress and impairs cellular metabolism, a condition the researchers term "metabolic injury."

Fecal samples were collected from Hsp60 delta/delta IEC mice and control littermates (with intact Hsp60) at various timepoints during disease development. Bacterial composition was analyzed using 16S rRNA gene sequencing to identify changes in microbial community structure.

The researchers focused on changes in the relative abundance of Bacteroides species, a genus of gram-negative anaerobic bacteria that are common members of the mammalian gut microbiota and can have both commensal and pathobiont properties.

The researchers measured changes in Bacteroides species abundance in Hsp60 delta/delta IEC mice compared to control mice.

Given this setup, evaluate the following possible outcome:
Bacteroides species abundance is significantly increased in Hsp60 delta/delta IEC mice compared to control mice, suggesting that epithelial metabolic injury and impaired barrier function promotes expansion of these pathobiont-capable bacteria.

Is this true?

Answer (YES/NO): YES